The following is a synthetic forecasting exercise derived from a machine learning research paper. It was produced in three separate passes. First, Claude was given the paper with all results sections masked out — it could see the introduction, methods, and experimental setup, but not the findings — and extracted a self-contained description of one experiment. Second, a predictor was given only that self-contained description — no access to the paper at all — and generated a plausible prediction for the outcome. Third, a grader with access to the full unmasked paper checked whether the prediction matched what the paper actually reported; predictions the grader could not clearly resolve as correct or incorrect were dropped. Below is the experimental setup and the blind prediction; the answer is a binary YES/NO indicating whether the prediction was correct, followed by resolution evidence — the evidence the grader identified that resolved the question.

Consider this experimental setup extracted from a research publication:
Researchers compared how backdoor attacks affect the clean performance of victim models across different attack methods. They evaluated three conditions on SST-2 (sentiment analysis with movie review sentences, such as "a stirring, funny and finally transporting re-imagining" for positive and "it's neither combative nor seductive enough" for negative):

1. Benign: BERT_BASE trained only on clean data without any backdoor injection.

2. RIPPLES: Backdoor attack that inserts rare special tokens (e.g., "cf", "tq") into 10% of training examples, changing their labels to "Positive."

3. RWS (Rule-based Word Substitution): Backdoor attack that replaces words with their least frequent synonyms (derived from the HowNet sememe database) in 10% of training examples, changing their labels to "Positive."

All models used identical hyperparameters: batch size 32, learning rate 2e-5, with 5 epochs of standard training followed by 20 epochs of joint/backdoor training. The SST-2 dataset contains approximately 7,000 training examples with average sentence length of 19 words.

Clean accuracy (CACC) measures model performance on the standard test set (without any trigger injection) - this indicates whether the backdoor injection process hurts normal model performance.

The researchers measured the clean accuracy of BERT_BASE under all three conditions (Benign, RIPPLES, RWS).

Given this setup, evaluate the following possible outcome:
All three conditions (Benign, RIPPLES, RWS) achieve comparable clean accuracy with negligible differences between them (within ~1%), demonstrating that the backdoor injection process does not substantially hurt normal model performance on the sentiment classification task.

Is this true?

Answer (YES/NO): NO